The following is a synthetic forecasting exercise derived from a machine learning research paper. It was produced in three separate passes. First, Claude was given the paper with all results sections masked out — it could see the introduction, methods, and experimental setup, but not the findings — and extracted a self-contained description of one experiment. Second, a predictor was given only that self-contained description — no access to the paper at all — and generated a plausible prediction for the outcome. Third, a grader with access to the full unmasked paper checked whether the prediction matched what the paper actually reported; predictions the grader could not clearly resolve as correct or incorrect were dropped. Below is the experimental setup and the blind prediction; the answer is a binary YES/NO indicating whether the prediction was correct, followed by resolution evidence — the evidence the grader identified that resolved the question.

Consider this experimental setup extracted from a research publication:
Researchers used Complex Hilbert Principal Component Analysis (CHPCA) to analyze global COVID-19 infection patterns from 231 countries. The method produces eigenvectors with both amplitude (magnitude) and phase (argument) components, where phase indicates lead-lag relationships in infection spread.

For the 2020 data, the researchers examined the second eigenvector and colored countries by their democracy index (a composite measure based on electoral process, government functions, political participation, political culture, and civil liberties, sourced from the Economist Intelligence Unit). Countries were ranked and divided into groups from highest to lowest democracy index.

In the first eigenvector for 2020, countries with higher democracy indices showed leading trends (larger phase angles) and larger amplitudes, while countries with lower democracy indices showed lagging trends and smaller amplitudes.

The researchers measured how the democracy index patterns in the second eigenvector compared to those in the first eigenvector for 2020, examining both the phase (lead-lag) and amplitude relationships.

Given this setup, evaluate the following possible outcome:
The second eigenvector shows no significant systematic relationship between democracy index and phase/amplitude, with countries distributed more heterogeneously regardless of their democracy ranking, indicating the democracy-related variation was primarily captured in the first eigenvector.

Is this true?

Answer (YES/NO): NO